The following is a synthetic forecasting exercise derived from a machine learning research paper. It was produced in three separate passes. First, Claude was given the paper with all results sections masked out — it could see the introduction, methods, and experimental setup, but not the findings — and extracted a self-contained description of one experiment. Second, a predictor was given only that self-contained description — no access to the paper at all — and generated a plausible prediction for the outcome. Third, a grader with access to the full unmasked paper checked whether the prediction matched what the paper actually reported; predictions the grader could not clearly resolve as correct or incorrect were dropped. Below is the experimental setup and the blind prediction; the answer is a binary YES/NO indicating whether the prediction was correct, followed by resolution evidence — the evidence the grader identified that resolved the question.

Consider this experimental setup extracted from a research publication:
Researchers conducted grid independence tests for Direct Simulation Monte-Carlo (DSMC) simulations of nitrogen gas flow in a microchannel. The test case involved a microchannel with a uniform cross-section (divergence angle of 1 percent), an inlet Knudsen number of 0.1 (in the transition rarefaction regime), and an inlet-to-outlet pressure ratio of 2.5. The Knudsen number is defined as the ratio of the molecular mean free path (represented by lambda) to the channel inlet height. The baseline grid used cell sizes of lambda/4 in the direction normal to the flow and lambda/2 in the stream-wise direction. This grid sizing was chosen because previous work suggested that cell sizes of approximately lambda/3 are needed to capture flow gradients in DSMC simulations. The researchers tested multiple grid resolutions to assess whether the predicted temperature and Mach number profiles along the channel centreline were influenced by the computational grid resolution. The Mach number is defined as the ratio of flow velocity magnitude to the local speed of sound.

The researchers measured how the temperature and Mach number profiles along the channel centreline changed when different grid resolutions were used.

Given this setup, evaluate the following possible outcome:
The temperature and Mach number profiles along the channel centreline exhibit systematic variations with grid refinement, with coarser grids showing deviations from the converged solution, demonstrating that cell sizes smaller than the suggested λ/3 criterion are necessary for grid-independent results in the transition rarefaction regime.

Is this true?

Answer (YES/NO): NO